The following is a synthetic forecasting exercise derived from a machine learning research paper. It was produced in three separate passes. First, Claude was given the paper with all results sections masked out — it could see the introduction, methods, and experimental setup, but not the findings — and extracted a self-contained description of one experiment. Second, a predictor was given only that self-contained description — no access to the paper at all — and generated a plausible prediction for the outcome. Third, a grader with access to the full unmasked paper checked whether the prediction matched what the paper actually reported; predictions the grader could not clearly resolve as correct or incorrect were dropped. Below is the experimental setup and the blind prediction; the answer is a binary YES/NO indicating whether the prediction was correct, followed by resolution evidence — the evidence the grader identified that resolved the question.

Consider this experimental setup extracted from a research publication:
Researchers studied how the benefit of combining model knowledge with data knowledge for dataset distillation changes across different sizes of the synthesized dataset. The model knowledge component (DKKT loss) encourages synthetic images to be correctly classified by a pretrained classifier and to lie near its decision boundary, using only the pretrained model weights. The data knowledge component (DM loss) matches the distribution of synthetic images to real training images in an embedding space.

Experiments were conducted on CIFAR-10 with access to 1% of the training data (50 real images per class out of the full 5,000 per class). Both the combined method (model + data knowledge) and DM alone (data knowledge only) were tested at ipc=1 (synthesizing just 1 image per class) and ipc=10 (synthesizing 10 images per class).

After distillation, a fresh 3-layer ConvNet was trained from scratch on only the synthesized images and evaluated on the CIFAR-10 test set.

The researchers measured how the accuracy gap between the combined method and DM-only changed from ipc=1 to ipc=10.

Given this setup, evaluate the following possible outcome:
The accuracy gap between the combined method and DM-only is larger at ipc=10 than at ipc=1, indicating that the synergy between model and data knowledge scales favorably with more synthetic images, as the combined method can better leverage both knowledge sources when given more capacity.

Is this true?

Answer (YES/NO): NO